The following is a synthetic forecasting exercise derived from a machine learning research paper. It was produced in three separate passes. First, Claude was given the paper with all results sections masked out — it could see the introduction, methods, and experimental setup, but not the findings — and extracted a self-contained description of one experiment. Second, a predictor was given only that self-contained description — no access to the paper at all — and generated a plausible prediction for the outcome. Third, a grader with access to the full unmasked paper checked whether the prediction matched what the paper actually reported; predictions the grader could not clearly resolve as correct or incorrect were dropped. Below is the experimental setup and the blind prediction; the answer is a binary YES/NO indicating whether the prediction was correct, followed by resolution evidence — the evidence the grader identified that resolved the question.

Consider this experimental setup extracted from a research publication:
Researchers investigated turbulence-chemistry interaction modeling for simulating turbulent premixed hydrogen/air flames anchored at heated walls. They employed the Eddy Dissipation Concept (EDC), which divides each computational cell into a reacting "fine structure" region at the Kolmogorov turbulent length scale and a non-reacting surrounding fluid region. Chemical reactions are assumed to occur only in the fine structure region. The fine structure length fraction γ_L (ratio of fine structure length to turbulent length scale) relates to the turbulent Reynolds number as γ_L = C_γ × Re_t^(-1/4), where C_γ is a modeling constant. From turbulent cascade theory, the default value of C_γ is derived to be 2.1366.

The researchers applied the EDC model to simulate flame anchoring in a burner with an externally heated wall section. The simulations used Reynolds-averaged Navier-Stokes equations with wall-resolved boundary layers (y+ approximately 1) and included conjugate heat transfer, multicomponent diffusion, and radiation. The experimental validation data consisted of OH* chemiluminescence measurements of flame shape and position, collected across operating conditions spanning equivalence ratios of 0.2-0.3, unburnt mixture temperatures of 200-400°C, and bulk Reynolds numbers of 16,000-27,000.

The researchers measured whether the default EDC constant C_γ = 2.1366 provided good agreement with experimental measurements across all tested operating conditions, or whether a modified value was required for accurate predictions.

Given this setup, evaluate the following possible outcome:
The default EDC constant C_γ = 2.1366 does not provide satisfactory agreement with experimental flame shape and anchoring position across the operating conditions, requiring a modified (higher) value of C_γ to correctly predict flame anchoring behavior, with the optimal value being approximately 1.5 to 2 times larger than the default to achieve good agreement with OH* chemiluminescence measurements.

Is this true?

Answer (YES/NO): NO